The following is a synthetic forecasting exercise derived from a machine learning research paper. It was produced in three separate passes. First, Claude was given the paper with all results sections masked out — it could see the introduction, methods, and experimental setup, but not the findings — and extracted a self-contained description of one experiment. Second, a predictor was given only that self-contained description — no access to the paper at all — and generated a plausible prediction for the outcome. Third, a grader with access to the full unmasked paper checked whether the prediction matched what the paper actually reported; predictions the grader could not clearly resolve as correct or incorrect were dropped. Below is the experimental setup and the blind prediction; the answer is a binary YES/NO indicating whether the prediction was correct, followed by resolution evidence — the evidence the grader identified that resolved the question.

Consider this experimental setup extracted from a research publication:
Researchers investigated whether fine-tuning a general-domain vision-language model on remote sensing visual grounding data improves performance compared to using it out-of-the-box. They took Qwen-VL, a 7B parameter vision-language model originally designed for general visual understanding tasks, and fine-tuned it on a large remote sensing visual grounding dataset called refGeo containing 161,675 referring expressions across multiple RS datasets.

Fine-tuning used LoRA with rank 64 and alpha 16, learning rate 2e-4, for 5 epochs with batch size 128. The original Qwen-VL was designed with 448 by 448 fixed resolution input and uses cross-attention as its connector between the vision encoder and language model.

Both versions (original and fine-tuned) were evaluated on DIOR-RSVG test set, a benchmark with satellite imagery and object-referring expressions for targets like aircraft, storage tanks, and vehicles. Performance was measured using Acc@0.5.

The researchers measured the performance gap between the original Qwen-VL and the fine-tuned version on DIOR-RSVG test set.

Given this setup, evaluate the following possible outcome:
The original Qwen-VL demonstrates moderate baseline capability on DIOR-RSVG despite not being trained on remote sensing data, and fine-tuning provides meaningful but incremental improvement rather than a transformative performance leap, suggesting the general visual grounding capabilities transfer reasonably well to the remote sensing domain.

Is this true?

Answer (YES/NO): NO